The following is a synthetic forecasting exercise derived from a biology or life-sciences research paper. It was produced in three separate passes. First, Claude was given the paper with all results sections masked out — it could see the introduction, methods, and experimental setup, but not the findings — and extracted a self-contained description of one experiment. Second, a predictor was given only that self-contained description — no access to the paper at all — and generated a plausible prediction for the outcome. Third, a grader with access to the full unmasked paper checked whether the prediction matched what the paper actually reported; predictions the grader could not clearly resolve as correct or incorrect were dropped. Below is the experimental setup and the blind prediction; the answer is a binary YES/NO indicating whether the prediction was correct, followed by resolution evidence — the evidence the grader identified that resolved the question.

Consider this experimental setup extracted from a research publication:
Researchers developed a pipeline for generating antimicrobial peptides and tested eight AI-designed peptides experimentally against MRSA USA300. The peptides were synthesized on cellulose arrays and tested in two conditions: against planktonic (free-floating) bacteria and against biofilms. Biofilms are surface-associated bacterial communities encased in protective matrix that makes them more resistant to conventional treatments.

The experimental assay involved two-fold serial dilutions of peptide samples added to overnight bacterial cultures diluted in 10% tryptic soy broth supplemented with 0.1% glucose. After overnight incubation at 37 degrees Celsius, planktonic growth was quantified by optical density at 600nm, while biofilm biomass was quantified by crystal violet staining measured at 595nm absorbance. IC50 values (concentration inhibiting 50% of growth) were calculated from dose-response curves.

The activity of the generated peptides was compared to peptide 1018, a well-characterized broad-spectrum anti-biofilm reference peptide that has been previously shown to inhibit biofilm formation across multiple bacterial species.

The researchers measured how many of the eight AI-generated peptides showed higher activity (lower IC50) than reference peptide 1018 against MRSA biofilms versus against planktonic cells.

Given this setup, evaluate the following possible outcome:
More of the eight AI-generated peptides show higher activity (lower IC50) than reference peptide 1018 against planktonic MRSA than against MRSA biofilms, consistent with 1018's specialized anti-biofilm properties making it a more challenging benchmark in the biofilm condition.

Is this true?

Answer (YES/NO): NO